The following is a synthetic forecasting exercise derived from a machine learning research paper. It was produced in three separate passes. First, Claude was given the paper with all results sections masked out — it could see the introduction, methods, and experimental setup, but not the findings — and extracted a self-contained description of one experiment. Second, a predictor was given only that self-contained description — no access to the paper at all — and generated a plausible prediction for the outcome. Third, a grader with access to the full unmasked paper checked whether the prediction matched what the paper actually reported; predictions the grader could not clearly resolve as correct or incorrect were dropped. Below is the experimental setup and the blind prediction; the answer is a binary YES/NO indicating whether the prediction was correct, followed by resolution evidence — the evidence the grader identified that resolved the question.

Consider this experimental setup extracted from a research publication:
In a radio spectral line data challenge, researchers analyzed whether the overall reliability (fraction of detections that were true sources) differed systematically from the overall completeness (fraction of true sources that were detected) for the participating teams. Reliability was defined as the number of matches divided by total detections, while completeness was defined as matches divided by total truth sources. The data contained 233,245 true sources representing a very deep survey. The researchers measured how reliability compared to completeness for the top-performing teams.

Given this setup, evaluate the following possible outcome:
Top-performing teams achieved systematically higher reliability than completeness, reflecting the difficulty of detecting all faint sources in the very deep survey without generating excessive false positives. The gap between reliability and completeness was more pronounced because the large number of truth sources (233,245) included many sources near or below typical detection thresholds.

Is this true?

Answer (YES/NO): YES